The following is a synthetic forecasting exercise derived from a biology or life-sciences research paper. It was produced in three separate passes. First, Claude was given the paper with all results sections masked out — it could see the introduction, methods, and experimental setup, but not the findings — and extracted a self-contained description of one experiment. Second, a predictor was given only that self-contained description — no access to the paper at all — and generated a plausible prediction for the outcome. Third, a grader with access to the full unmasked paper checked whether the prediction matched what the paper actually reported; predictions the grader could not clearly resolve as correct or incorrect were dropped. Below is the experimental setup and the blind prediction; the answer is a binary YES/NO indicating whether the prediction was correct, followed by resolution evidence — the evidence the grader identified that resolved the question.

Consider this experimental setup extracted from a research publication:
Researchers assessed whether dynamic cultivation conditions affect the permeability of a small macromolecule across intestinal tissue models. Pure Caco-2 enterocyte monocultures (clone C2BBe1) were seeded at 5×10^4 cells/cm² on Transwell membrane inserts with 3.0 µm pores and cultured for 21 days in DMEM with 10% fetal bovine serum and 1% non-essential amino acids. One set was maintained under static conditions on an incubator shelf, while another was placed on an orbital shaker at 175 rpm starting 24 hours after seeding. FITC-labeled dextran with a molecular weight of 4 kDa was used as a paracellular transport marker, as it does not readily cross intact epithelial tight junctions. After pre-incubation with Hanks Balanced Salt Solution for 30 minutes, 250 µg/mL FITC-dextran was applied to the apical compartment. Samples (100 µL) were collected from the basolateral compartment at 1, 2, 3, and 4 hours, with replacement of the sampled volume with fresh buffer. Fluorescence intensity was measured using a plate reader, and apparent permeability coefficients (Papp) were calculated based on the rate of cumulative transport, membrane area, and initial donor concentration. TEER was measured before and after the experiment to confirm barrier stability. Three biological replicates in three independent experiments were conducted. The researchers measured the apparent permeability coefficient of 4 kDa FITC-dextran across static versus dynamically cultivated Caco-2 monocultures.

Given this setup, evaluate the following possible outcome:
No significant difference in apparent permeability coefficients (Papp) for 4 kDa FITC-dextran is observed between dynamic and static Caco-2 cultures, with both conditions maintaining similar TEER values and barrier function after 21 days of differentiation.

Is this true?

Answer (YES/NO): NO